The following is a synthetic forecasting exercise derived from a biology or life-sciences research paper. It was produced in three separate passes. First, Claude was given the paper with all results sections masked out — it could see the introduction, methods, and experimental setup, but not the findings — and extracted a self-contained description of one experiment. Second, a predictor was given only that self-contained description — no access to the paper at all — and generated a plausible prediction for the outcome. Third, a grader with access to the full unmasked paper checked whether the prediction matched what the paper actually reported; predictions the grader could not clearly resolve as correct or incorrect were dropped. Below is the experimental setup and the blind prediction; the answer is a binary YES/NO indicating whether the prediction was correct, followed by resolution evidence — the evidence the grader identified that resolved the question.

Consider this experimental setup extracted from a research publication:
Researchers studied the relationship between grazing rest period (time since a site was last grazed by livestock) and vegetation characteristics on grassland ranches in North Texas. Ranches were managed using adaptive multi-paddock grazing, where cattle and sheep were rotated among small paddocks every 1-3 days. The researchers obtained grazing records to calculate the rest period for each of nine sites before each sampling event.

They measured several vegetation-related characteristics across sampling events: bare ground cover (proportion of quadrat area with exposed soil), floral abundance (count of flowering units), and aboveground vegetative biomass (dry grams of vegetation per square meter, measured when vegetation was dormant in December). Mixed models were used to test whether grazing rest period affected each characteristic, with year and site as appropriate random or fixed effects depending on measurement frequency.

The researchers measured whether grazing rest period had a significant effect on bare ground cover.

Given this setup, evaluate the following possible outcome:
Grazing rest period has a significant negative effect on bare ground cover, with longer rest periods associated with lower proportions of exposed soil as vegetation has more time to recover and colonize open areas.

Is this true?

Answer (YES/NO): NO